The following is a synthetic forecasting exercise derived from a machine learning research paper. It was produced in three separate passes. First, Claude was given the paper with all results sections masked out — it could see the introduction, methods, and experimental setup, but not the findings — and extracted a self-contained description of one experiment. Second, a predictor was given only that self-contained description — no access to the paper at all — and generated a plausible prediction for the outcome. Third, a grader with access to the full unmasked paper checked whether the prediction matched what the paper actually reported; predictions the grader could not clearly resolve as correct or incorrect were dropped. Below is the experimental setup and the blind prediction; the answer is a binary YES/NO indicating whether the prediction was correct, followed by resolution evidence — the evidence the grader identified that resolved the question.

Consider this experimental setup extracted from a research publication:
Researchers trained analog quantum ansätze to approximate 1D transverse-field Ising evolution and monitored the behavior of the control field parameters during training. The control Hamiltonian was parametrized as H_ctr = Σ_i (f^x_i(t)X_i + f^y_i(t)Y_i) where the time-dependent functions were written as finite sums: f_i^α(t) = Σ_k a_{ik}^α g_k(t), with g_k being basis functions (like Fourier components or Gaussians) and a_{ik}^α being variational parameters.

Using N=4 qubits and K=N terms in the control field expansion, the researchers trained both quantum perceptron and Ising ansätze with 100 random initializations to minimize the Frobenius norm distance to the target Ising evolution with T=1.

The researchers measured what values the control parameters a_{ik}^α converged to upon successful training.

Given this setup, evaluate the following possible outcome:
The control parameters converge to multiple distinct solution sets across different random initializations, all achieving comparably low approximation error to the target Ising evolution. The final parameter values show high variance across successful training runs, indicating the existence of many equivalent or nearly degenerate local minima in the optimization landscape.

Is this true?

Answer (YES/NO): NO